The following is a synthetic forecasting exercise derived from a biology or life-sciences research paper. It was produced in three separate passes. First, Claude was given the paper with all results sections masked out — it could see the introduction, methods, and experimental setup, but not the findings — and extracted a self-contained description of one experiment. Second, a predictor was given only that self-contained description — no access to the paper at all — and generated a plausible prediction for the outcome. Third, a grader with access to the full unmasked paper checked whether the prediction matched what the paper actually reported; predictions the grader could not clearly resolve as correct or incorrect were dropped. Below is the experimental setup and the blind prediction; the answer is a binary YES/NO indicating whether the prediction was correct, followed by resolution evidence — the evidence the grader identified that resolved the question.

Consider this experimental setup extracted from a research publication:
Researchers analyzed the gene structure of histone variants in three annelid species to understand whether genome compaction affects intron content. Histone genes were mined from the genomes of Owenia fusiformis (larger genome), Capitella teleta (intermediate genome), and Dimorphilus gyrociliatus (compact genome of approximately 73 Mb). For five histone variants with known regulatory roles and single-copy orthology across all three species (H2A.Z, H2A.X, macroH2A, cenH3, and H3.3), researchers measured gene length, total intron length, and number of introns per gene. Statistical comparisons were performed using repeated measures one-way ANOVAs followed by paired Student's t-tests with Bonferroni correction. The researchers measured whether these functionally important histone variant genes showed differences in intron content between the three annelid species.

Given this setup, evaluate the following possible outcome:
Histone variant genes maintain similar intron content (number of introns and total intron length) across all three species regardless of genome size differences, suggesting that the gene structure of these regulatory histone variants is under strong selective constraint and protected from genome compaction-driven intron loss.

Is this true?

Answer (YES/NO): NO